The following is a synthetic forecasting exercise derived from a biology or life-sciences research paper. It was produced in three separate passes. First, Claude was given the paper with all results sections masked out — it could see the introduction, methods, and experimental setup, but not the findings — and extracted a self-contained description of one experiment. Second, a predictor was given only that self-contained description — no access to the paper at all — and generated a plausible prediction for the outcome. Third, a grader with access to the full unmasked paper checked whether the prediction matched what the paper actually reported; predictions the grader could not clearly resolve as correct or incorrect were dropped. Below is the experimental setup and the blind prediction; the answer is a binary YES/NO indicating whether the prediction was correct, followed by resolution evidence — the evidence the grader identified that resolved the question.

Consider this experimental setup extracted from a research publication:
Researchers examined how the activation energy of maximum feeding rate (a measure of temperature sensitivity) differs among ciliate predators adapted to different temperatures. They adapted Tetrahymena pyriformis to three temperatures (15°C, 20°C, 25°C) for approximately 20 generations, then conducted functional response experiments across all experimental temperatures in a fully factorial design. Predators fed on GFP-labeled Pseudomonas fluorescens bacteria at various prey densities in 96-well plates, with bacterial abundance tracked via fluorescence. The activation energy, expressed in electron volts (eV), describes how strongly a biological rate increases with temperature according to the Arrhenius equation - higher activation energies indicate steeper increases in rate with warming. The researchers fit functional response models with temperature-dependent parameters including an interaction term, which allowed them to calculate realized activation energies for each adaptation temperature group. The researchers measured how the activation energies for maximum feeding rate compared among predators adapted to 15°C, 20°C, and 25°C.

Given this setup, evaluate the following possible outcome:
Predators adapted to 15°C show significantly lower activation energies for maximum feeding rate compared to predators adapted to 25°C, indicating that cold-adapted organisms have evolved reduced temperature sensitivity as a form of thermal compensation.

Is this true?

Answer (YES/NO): NO